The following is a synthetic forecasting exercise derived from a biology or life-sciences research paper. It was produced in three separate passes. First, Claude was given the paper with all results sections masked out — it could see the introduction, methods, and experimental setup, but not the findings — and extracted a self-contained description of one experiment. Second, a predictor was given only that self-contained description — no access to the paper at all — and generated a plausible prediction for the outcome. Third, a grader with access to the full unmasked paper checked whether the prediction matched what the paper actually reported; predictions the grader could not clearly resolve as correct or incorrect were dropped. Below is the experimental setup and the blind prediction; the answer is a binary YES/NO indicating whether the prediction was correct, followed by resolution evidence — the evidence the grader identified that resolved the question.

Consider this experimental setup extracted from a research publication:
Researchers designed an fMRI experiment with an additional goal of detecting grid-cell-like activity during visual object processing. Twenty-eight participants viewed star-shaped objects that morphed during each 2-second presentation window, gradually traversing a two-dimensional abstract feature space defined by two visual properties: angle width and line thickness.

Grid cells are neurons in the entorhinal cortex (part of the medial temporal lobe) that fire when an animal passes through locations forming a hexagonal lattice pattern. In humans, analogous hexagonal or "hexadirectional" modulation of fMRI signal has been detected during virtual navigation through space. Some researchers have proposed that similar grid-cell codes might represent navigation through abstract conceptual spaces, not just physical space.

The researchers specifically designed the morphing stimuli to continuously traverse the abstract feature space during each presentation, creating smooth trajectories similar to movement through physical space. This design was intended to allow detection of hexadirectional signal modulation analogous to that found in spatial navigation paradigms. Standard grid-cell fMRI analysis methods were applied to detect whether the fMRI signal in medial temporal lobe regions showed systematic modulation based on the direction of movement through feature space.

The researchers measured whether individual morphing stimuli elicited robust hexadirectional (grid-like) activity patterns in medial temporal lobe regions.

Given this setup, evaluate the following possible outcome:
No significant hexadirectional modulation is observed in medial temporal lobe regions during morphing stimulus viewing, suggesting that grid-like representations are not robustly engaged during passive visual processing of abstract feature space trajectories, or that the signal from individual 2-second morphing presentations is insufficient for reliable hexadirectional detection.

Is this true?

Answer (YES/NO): YES